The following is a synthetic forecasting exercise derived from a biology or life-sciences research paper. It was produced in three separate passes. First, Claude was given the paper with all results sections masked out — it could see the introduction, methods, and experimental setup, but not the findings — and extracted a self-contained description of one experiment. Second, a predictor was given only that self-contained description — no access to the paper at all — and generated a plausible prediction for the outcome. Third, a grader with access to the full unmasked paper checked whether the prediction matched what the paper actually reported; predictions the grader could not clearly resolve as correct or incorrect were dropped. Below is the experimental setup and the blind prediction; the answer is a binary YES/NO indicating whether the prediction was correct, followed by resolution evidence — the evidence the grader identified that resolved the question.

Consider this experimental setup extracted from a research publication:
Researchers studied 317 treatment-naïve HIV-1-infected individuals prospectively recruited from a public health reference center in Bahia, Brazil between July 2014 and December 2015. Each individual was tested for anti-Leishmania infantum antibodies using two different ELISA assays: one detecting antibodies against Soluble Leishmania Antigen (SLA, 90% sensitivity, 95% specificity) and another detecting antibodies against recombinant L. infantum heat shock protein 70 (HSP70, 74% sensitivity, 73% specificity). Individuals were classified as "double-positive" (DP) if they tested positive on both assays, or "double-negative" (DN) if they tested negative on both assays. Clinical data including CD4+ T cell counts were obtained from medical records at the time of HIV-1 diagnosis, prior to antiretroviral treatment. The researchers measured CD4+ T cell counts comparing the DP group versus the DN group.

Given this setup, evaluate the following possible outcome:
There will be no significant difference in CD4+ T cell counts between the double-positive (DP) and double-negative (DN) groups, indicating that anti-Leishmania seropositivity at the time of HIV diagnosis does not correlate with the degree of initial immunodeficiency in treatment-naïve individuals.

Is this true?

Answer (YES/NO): NO